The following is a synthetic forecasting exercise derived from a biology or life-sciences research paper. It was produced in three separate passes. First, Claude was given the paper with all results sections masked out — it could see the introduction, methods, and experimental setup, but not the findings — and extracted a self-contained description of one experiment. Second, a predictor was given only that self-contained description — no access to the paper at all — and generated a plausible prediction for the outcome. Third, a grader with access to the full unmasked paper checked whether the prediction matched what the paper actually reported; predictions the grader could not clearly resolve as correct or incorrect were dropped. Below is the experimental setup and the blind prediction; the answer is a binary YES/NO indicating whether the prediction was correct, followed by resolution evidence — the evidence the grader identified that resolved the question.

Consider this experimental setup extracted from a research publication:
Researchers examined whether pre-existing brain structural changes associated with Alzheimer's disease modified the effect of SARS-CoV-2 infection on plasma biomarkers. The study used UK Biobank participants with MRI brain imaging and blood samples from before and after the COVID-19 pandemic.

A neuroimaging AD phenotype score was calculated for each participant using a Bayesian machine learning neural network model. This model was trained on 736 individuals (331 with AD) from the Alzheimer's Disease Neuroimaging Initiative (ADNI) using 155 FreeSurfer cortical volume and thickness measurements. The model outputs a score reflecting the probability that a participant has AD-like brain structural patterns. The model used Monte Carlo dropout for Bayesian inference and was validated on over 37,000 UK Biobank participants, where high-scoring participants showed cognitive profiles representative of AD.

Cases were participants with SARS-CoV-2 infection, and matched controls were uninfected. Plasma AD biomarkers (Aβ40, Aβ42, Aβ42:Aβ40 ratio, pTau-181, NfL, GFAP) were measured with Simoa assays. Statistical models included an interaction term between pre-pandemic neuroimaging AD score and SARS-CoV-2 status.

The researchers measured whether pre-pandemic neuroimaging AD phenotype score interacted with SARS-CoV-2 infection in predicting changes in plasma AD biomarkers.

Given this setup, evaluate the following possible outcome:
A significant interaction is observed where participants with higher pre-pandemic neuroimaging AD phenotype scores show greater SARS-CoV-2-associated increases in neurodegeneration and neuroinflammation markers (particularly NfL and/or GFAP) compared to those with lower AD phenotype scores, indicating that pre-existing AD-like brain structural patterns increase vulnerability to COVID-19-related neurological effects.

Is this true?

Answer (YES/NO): NO